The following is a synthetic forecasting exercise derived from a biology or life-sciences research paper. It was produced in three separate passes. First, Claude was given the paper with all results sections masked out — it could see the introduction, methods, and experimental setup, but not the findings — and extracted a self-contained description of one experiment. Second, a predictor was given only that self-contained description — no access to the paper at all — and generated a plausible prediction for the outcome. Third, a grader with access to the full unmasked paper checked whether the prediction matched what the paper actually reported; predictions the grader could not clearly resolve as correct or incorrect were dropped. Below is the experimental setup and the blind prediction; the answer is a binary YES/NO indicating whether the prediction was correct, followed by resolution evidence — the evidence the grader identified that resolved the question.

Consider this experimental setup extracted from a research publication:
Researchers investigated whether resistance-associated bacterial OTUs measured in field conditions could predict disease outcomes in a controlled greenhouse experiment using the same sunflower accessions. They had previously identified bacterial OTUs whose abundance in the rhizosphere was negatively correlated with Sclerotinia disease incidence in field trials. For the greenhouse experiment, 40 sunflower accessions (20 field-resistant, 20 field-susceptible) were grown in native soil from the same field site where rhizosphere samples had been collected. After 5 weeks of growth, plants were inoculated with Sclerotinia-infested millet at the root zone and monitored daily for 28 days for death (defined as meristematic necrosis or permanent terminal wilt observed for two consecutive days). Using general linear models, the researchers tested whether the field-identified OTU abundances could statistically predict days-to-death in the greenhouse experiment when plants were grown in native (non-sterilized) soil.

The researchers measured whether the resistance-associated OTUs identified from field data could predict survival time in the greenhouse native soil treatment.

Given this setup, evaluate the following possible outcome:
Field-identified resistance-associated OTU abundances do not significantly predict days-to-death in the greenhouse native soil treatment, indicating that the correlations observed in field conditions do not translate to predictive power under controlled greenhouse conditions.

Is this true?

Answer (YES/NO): NO